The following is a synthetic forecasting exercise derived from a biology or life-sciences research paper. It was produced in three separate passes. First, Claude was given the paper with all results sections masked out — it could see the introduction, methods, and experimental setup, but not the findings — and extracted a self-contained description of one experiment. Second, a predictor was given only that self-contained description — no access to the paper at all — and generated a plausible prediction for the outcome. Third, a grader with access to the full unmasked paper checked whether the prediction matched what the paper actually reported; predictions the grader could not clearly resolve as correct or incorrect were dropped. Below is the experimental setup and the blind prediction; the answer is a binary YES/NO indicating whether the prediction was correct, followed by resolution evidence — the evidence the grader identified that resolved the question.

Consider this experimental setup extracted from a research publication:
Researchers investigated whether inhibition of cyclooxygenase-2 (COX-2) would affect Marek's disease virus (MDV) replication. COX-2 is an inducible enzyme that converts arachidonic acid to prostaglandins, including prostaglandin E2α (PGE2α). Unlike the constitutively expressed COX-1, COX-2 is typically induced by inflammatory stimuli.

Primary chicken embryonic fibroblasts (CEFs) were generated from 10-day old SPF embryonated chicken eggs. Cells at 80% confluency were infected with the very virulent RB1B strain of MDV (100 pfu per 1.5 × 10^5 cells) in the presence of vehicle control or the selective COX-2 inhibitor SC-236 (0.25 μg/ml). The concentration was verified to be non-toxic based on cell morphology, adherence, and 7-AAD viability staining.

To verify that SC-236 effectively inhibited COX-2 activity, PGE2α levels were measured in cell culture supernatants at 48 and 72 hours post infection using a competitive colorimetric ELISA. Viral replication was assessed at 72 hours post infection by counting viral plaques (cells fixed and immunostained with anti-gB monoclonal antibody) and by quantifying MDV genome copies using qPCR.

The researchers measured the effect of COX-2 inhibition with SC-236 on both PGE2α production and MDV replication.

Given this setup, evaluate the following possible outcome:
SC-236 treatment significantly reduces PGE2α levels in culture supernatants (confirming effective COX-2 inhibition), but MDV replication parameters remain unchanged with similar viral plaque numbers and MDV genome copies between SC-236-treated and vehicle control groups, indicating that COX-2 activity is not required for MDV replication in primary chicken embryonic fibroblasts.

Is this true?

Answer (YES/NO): NO